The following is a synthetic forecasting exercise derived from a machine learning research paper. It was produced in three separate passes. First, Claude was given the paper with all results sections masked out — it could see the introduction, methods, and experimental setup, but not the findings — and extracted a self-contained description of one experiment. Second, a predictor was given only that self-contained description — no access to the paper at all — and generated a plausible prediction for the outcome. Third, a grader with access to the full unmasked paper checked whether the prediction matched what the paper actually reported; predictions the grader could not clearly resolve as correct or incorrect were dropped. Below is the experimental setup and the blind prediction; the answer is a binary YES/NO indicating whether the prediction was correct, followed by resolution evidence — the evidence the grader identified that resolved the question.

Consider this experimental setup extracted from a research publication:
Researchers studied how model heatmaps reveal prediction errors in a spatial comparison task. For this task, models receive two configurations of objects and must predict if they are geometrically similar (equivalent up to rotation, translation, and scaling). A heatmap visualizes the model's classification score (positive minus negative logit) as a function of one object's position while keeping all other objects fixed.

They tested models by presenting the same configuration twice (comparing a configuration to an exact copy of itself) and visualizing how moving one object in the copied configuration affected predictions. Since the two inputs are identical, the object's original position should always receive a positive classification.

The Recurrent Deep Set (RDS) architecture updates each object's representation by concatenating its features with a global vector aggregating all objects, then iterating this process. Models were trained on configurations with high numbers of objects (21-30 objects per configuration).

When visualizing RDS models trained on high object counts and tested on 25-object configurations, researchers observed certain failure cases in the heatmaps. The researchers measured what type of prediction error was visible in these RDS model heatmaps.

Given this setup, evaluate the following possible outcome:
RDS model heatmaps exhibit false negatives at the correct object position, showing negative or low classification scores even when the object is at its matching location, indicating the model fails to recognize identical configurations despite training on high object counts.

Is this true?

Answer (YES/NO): YES